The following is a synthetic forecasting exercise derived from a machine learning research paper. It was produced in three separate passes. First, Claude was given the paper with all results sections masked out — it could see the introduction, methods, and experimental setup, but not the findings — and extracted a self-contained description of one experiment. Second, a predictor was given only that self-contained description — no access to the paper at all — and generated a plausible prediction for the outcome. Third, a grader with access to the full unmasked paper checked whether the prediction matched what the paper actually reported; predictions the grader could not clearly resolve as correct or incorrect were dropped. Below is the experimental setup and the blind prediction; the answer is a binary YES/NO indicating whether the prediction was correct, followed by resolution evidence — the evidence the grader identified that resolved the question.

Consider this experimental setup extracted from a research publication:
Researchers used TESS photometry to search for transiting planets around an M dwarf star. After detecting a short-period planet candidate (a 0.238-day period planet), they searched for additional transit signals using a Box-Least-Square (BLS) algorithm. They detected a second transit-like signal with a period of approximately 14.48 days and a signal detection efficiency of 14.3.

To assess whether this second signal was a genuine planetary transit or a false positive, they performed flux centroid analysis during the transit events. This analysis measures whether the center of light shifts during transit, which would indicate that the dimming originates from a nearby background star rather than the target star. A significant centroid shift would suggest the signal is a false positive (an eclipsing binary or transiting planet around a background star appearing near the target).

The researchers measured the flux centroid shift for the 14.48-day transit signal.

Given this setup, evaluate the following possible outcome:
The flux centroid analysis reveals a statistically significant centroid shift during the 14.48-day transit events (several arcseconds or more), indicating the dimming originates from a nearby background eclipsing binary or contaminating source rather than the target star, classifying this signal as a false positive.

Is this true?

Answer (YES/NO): YES